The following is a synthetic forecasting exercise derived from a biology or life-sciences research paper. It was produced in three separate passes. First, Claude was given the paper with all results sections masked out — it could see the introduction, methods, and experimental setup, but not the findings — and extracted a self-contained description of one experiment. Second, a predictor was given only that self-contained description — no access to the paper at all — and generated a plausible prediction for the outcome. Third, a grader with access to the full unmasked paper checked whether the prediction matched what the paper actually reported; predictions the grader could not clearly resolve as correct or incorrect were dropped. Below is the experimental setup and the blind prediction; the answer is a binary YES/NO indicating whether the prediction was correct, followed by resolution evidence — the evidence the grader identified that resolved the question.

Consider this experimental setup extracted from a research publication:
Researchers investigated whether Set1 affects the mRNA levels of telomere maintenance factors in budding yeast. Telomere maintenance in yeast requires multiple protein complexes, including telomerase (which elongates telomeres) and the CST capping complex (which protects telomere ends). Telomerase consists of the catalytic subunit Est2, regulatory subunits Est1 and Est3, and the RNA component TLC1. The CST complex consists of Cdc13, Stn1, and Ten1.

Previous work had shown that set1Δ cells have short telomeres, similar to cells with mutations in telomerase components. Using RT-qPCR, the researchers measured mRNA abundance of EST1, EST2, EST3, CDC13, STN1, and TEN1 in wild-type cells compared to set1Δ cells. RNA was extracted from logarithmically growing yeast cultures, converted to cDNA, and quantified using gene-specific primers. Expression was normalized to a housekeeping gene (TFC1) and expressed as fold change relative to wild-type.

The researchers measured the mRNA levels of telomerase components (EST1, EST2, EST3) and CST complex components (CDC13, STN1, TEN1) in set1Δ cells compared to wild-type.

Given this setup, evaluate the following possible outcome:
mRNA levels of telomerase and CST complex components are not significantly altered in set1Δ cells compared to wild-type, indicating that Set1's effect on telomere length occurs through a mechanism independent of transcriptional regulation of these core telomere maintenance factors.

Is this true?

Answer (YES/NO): NO